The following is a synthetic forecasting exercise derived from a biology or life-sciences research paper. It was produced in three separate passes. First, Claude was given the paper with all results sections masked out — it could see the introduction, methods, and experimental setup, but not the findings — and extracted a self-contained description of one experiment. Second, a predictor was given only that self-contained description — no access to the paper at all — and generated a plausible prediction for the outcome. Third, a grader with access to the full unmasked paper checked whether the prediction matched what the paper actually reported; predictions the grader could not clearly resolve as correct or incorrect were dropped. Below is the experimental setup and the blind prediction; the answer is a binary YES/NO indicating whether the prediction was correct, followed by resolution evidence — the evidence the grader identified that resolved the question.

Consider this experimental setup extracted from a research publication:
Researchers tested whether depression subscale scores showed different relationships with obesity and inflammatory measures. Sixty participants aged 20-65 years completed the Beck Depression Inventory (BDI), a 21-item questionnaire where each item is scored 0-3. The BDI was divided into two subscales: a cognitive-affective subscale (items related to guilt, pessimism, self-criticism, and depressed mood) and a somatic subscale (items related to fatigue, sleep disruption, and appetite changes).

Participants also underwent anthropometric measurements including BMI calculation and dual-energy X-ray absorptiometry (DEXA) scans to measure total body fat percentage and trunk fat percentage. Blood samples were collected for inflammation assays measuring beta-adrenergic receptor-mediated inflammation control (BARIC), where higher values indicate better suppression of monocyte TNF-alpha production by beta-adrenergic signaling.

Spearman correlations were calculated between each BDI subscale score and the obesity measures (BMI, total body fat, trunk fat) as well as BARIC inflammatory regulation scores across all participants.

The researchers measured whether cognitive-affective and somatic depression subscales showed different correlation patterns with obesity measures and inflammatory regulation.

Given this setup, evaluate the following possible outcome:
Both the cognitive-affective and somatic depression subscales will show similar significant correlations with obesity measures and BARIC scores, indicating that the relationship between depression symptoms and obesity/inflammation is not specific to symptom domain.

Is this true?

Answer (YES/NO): NO